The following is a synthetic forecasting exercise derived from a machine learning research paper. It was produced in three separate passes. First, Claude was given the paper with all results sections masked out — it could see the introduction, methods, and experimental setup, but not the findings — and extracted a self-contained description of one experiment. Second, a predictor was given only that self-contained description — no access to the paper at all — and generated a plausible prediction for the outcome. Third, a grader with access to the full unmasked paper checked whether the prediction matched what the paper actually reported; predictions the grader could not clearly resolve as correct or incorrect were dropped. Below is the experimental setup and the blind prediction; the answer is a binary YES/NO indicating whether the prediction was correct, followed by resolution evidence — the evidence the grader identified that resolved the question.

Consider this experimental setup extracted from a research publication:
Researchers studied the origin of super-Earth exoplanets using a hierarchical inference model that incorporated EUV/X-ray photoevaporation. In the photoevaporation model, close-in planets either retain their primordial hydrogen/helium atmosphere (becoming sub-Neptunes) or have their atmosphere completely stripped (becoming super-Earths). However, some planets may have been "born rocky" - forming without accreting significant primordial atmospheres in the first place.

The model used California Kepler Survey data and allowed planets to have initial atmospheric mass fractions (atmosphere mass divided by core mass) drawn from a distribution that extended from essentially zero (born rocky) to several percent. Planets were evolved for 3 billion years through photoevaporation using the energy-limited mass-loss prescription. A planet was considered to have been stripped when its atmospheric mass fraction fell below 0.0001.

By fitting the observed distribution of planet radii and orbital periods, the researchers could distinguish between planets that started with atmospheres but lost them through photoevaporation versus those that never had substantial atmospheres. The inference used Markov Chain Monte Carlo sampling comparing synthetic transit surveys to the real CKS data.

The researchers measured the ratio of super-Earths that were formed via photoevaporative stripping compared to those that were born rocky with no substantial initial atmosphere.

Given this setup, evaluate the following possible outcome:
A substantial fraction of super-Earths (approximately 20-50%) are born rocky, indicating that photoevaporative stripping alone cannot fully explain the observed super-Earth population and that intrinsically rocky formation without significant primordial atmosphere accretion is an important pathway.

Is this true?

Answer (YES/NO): NO